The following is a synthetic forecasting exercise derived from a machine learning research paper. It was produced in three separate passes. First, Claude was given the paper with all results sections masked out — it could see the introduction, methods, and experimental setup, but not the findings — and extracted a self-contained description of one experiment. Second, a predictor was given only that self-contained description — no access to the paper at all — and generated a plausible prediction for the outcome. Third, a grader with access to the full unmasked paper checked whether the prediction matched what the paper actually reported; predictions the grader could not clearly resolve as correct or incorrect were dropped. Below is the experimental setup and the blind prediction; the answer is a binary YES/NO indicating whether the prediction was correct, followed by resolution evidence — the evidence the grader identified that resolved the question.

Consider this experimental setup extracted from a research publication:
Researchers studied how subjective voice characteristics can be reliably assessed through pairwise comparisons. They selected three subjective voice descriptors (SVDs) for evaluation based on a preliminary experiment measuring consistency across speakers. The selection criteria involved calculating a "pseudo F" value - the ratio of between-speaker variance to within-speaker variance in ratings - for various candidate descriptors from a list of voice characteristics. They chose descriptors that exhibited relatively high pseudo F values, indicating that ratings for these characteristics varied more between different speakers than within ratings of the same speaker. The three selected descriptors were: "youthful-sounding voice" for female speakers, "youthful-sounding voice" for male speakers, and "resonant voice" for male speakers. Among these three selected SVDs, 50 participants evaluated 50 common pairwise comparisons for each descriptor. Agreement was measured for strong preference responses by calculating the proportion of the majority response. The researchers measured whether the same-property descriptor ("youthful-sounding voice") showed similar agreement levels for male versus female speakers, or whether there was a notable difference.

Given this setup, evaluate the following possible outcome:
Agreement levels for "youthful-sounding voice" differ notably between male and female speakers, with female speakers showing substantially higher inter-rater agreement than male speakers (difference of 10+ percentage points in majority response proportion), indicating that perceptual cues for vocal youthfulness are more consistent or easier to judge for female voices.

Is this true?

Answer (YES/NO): NO